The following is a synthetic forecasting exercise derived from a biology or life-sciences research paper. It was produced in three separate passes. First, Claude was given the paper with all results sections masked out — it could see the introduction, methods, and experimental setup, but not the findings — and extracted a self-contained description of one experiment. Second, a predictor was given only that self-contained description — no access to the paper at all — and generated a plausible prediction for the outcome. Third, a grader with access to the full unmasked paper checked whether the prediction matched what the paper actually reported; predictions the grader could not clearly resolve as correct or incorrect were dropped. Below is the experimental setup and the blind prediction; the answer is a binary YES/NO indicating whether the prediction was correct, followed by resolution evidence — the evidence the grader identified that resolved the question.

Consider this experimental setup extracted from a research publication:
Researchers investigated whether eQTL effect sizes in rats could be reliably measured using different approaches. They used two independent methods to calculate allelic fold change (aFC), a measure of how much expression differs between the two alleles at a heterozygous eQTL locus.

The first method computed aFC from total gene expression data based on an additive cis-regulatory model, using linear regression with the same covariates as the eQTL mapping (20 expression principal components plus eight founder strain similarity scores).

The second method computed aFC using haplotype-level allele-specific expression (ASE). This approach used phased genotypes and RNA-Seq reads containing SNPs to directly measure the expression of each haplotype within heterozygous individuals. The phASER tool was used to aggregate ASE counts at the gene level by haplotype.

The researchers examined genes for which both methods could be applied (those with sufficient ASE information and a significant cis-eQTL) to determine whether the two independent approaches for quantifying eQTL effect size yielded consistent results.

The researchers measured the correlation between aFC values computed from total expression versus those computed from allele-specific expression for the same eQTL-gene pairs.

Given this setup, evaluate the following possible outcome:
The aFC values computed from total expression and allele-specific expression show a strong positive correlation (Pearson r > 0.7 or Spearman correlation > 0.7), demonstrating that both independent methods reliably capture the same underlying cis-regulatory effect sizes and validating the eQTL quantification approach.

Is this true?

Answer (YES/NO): NO